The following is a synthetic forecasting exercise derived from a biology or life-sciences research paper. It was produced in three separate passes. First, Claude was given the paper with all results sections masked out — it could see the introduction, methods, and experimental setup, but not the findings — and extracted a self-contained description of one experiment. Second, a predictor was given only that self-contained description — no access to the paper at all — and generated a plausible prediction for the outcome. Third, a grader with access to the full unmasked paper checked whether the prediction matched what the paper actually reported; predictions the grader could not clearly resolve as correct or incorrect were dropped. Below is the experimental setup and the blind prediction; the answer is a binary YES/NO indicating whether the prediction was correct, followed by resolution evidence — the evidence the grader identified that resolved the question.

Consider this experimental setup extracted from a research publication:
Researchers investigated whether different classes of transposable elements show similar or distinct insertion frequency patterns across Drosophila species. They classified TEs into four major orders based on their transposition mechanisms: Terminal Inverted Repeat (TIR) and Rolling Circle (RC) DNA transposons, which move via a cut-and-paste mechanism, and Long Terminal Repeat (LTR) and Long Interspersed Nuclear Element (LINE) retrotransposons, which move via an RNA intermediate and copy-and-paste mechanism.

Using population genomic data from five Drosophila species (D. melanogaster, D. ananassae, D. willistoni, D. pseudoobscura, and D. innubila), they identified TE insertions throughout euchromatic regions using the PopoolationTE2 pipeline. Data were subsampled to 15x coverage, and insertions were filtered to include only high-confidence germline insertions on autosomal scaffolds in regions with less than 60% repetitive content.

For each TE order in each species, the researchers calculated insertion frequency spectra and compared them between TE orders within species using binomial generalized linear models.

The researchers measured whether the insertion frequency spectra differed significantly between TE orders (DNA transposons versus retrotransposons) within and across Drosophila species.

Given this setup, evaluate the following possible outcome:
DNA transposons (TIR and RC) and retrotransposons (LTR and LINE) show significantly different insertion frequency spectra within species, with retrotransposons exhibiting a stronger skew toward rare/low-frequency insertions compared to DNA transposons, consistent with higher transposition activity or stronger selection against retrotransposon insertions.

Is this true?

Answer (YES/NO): NO